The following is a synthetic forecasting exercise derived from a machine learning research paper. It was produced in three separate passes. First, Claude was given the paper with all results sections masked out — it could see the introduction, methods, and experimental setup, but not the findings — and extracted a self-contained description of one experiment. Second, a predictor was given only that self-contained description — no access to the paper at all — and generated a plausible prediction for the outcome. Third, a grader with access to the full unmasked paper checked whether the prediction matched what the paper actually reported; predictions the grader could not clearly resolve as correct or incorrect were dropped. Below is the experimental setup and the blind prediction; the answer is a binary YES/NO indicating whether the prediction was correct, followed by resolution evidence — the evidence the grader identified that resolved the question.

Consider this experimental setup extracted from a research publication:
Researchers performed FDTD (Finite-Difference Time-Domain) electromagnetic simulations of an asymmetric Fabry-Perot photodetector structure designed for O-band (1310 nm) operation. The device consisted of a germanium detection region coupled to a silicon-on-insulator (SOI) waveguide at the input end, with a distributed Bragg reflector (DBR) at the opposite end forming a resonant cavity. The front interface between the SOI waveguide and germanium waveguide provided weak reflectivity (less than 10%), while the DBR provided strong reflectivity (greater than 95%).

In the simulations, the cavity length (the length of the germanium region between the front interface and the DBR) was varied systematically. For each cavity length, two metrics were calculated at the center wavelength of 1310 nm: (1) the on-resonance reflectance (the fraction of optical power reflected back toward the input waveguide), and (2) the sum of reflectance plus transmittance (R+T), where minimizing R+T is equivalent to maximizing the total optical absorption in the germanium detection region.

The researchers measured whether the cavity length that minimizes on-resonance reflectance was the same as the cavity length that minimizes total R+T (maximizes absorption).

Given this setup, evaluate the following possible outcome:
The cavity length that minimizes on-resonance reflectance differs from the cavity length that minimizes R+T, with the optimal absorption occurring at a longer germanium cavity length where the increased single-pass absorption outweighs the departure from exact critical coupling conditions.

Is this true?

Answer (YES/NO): YES